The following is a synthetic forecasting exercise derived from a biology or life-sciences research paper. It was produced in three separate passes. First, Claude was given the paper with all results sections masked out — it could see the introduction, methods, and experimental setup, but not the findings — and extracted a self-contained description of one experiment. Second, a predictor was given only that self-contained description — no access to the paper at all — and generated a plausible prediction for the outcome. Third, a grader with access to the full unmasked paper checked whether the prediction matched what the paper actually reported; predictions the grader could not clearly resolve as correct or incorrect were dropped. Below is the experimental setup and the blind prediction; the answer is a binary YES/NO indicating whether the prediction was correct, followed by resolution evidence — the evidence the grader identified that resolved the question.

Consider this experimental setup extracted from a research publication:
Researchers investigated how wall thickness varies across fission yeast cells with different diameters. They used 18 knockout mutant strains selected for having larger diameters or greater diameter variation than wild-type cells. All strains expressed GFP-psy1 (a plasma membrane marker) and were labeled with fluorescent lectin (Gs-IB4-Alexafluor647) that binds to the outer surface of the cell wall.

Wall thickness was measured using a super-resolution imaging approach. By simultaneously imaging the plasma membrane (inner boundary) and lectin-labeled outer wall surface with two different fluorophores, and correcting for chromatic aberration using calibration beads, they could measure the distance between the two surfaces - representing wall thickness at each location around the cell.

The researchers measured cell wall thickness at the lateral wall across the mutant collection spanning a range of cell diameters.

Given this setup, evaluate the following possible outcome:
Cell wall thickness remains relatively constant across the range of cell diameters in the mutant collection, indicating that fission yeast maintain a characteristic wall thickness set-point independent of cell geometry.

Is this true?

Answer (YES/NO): NO